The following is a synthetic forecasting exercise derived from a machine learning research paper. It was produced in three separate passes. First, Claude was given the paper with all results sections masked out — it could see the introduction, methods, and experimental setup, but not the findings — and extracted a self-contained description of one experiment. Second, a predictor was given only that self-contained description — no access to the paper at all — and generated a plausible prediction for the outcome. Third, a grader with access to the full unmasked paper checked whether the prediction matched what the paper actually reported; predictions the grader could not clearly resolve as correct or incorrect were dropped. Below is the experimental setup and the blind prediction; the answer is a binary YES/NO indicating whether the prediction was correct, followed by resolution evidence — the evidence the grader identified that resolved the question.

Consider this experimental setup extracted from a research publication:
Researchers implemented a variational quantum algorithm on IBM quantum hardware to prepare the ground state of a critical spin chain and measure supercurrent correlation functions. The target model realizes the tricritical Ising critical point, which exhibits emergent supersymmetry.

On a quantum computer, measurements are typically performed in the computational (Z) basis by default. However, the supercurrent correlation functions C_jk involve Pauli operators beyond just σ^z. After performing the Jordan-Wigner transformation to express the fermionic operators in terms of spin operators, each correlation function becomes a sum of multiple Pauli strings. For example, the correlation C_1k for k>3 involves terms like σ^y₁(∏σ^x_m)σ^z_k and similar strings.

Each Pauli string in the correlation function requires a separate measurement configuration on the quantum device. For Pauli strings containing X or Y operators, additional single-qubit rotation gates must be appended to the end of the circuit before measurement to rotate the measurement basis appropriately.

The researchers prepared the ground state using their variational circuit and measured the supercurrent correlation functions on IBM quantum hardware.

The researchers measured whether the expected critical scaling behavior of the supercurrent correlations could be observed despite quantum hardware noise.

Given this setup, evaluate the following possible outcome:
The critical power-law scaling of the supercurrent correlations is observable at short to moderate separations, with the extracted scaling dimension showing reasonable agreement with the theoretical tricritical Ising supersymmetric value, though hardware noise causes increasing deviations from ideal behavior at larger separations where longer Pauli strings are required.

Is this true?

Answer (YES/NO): YES